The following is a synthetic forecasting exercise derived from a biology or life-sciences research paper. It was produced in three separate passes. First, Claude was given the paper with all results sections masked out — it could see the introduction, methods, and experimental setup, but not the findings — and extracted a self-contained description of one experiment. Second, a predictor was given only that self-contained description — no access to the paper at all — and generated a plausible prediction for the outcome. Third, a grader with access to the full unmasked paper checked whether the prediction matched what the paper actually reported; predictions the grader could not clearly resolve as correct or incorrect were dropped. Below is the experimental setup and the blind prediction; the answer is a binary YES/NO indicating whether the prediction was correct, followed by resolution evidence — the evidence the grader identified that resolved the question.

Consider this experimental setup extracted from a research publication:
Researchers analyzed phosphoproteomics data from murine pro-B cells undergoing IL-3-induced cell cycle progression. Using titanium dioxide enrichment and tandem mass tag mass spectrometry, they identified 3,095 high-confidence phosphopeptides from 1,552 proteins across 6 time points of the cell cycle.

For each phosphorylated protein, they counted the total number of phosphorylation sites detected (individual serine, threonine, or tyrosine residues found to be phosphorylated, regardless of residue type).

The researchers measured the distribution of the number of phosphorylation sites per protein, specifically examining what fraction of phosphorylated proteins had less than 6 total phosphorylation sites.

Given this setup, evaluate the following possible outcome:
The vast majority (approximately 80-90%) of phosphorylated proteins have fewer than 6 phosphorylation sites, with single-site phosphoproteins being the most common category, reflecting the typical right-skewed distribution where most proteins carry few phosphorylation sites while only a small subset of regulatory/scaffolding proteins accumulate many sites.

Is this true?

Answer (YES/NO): NO